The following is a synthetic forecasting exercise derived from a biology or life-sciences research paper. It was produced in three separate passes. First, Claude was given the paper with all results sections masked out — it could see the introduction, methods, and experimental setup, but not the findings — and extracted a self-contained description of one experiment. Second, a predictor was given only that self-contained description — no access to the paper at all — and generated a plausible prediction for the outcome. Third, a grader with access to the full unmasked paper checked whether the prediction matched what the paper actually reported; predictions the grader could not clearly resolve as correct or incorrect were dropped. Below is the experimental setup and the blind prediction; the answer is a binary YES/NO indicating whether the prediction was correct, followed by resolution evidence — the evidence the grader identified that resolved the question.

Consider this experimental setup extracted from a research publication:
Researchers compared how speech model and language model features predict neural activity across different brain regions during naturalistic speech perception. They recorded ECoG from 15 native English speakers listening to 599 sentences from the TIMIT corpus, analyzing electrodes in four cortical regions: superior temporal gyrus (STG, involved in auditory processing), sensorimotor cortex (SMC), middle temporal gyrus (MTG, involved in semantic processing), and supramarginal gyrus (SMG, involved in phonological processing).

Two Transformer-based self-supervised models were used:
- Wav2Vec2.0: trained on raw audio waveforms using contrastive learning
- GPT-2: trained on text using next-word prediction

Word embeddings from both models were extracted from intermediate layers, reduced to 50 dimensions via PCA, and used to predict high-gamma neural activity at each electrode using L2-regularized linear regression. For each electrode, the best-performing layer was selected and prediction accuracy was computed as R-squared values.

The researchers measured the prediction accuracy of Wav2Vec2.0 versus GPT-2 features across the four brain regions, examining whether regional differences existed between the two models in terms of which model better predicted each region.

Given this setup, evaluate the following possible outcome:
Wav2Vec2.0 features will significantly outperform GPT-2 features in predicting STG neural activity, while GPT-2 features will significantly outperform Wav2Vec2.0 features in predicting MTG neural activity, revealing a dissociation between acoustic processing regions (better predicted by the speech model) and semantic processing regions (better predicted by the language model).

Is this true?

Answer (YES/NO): NO